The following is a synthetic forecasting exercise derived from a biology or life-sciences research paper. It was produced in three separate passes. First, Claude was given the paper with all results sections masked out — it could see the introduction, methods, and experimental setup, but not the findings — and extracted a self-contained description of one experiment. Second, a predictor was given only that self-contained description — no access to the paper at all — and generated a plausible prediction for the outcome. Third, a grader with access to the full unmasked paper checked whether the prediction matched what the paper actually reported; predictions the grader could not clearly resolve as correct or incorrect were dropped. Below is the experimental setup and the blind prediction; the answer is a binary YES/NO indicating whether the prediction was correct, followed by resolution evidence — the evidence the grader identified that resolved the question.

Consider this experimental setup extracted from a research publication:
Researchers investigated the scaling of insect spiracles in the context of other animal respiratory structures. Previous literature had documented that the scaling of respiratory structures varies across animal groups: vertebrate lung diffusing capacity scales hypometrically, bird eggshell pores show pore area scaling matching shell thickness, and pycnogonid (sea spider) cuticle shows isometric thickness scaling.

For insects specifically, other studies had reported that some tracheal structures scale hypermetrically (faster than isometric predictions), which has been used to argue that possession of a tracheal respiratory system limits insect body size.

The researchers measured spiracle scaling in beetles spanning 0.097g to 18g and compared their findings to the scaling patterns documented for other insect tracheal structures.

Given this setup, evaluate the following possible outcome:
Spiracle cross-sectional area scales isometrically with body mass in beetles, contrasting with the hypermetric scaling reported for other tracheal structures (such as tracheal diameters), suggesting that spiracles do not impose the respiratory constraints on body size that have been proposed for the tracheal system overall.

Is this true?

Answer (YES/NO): YES